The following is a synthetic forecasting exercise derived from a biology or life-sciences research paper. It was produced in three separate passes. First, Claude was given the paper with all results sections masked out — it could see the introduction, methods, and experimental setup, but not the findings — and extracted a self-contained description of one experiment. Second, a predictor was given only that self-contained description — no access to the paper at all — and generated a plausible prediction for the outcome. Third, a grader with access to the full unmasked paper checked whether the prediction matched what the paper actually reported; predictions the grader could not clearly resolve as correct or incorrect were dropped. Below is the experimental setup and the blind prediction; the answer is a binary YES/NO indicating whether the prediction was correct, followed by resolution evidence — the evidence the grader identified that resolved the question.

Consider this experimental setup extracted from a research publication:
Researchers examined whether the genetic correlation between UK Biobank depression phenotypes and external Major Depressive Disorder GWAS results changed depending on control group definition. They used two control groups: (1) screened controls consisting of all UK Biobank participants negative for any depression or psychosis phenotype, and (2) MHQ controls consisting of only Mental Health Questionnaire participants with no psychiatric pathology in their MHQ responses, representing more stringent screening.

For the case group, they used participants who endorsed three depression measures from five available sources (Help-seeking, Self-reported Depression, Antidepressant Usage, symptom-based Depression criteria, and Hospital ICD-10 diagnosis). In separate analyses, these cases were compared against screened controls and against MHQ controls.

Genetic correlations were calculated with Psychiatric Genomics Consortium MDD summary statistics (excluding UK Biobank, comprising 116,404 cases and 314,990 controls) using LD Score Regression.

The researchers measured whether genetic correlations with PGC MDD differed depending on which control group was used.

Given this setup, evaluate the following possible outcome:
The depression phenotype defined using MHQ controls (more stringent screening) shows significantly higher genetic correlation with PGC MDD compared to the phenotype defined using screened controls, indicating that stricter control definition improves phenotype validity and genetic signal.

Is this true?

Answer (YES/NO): NO